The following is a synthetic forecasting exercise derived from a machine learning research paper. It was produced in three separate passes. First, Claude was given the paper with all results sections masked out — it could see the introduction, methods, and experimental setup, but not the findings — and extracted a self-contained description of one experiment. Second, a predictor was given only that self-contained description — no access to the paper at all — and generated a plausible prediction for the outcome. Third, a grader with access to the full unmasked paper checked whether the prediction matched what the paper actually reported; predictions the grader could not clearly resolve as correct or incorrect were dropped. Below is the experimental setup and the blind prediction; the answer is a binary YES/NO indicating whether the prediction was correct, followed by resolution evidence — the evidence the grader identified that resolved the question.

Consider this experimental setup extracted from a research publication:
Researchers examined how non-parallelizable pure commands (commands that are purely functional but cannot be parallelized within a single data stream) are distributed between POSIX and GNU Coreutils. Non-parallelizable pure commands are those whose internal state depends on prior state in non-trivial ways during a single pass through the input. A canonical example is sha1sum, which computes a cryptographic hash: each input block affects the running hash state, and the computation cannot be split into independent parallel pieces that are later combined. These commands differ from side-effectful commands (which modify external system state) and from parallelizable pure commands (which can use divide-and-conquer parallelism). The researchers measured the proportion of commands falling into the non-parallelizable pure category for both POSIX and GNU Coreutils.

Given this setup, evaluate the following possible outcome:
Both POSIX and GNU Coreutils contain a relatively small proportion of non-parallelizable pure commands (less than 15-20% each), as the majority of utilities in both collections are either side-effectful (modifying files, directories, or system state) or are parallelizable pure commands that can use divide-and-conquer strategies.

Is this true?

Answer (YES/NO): YES